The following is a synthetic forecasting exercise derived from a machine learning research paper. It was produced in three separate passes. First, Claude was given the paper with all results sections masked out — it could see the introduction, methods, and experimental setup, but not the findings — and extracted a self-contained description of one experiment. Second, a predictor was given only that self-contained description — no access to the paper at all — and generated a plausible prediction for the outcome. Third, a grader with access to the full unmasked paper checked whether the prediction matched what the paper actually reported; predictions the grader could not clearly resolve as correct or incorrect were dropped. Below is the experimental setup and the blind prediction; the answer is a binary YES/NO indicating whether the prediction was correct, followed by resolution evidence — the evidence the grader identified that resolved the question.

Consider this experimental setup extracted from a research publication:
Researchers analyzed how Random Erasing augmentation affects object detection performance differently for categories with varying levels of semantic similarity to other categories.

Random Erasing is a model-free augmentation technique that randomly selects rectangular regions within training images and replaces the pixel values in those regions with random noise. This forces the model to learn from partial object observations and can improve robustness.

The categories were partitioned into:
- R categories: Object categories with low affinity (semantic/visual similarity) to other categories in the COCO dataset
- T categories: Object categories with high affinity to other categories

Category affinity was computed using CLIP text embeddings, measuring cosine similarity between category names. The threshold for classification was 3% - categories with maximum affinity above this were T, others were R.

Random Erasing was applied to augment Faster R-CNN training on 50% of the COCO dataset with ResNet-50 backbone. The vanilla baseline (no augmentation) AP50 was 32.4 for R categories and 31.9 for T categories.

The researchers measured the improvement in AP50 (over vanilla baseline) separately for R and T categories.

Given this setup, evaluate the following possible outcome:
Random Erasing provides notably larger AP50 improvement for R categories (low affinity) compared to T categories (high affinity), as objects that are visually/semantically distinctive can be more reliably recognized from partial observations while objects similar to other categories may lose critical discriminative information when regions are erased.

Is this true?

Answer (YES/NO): YES